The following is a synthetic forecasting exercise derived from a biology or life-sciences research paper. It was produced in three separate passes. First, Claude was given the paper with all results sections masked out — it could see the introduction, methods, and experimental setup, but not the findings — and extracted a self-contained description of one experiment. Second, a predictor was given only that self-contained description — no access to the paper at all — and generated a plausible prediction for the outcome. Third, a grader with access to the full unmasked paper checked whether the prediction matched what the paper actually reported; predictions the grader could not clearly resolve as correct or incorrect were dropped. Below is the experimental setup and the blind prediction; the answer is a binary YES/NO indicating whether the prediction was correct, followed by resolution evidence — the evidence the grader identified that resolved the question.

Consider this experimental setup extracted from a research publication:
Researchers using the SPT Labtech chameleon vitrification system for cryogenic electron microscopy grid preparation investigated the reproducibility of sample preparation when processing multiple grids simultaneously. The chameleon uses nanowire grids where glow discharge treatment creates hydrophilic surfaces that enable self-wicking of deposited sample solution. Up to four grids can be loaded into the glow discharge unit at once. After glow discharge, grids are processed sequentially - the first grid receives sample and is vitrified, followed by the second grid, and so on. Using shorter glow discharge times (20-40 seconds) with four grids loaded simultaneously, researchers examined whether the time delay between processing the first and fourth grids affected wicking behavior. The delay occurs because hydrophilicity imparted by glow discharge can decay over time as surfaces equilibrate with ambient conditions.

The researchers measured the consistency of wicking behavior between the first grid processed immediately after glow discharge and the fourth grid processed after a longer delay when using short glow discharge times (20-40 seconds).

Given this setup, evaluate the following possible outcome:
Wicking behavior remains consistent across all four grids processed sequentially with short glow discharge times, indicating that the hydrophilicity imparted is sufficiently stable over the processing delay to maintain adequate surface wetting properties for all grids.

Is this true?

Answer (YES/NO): NO